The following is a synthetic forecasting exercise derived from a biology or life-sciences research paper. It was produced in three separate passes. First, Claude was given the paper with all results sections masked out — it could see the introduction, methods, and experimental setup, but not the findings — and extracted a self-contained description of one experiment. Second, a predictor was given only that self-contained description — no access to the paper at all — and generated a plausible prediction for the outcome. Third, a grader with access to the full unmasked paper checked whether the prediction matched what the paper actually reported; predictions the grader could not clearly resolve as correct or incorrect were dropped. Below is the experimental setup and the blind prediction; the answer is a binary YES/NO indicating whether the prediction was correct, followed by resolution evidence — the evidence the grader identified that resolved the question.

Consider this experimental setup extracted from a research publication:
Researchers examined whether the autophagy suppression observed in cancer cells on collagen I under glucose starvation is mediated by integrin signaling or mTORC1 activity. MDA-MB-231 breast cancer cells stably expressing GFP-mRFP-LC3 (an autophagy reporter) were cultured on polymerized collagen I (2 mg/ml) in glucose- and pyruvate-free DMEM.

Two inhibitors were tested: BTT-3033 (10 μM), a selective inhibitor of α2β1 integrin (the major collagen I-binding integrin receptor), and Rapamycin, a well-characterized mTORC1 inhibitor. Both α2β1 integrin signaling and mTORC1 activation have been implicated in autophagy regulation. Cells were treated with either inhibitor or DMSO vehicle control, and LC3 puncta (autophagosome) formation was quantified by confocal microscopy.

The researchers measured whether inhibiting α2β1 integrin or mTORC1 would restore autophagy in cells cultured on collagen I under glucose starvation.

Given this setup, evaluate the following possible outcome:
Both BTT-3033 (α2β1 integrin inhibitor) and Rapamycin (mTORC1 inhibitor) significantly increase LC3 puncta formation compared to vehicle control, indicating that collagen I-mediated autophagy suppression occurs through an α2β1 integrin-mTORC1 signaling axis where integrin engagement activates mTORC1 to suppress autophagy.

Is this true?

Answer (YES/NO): NO